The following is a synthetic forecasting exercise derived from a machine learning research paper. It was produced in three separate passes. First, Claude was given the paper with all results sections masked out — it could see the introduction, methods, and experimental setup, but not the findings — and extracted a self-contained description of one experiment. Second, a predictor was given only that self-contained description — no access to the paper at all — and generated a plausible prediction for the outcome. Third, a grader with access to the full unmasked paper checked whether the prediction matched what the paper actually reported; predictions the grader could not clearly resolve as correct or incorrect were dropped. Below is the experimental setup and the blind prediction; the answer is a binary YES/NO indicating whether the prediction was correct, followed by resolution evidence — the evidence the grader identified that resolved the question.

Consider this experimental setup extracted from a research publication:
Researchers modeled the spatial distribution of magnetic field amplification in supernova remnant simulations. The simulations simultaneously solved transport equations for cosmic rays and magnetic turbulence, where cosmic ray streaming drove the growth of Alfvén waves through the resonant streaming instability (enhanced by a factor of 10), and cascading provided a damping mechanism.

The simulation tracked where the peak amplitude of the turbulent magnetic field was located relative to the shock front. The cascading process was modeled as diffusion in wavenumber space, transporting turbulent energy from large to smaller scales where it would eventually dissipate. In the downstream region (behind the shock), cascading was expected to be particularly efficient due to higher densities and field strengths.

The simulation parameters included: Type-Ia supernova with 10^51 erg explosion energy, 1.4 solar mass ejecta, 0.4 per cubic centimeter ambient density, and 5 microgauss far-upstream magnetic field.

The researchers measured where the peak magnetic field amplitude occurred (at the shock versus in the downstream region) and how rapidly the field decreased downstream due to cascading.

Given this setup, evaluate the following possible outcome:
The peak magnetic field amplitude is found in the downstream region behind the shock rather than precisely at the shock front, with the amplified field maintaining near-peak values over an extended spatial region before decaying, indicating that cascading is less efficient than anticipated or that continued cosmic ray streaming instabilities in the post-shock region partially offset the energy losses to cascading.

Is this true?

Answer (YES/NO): NO